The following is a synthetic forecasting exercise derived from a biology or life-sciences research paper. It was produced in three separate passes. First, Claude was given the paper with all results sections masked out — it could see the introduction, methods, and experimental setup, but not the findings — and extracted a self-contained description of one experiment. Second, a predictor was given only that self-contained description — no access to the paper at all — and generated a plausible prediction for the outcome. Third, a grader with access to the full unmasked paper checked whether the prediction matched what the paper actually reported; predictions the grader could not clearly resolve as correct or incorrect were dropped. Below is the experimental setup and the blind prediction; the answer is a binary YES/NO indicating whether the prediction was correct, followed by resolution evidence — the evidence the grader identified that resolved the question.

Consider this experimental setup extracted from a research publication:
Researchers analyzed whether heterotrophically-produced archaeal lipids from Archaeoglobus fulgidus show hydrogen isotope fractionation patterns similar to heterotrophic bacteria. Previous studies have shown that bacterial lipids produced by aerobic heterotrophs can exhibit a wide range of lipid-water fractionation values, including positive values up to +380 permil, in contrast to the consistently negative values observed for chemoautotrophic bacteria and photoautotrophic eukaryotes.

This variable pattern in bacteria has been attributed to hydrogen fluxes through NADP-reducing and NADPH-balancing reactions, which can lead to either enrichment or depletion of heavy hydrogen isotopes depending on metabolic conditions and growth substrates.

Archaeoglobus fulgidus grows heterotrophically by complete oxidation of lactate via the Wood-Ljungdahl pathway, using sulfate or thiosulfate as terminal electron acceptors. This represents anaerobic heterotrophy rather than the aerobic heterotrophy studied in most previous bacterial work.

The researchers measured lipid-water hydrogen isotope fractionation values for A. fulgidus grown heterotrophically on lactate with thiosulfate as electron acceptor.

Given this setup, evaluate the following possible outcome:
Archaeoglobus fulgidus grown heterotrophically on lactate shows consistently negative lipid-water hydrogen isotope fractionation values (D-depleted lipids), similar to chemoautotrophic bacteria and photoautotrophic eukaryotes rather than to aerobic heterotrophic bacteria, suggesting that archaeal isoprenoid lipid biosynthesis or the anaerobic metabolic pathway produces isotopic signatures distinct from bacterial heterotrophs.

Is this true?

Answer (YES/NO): YES